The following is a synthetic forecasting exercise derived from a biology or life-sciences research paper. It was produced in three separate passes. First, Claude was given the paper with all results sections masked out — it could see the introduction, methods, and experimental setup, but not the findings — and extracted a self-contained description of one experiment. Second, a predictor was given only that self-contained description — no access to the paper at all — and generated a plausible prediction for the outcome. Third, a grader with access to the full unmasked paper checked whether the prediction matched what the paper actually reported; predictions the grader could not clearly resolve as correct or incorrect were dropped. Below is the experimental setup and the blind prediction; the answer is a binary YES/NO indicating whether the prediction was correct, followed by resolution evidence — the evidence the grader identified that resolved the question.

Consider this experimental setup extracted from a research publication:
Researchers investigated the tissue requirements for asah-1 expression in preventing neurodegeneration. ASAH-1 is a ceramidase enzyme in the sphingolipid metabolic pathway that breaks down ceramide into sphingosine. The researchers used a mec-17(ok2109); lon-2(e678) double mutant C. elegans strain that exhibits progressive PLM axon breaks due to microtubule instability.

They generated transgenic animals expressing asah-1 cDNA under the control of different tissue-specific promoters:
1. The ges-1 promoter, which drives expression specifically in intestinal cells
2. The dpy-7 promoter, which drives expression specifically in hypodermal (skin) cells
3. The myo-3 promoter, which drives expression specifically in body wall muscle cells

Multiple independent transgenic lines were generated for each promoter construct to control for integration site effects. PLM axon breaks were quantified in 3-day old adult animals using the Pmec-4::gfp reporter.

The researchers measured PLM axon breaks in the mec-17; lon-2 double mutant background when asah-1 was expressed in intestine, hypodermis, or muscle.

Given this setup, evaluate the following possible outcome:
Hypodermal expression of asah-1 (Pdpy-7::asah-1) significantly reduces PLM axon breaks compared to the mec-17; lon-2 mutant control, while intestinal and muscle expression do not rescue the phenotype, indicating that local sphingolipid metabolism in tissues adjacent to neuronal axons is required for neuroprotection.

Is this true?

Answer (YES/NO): NO